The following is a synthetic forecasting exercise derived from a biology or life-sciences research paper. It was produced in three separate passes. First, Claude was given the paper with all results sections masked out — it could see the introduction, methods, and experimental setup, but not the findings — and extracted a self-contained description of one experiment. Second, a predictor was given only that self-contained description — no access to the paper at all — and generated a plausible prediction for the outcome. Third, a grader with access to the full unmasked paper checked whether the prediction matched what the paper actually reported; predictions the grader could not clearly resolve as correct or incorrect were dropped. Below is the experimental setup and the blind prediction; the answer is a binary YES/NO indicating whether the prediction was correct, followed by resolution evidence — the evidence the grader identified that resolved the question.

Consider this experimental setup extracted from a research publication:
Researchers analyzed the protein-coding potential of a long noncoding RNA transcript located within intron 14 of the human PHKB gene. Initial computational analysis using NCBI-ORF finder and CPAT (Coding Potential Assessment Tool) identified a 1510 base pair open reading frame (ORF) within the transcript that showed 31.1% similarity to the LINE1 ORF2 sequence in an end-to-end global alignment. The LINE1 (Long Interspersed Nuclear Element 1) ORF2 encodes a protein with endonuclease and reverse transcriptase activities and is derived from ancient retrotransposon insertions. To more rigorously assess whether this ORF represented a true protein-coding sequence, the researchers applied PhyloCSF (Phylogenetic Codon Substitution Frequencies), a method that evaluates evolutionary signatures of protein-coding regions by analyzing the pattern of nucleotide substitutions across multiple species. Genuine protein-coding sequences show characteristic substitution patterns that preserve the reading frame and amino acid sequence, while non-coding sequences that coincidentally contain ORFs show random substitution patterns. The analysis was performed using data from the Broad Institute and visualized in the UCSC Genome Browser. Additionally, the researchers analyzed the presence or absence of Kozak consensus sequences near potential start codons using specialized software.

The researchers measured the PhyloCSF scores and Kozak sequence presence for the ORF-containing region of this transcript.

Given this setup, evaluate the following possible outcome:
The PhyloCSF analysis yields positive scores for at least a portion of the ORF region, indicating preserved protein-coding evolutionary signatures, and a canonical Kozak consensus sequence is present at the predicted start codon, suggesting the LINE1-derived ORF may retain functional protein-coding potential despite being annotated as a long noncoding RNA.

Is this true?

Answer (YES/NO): NO